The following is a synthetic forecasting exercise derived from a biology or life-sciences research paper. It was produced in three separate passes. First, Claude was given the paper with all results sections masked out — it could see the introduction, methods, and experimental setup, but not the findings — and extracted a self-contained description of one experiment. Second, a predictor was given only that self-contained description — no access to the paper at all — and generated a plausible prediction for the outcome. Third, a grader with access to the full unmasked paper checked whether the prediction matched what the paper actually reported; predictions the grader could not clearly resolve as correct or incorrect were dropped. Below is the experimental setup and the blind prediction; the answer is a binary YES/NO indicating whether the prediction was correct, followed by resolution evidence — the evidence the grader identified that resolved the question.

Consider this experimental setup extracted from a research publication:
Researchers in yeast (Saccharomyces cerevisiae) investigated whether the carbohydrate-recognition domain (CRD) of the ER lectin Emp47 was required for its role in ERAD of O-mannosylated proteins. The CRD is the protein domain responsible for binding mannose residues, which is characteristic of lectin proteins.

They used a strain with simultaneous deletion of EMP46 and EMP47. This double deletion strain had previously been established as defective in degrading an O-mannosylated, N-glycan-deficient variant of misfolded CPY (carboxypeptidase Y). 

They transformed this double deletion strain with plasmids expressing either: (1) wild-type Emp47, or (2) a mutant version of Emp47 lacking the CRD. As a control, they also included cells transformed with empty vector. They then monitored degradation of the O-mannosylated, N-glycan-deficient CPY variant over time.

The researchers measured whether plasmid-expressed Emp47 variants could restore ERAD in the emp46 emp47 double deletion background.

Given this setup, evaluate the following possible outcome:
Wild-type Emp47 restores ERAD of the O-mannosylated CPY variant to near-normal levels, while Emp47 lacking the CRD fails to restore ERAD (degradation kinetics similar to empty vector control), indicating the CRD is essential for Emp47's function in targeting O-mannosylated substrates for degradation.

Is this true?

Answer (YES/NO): YES